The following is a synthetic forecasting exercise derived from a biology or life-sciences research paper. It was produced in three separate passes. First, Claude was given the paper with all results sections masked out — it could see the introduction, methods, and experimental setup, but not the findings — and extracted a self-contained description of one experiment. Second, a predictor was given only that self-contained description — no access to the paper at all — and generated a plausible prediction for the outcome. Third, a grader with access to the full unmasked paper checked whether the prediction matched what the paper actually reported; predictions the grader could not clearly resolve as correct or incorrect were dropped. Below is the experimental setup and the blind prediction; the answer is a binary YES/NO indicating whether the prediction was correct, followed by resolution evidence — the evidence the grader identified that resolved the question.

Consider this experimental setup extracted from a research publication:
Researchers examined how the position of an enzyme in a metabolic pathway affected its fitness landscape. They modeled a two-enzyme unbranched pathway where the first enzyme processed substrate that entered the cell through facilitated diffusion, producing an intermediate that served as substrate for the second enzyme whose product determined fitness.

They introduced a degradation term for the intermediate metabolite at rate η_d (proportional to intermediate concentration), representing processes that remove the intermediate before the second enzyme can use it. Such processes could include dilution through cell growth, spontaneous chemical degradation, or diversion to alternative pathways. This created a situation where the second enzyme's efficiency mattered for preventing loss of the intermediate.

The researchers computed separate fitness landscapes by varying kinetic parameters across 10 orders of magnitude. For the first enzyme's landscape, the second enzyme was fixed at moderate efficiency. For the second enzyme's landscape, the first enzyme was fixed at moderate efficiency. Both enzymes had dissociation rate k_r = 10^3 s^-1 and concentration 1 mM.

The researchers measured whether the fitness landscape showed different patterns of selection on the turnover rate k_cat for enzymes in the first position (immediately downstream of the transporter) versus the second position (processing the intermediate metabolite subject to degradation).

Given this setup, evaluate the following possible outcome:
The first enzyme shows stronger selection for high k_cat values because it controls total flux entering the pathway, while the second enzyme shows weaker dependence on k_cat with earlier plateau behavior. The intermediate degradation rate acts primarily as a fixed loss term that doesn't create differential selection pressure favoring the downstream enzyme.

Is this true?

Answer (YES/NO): NO